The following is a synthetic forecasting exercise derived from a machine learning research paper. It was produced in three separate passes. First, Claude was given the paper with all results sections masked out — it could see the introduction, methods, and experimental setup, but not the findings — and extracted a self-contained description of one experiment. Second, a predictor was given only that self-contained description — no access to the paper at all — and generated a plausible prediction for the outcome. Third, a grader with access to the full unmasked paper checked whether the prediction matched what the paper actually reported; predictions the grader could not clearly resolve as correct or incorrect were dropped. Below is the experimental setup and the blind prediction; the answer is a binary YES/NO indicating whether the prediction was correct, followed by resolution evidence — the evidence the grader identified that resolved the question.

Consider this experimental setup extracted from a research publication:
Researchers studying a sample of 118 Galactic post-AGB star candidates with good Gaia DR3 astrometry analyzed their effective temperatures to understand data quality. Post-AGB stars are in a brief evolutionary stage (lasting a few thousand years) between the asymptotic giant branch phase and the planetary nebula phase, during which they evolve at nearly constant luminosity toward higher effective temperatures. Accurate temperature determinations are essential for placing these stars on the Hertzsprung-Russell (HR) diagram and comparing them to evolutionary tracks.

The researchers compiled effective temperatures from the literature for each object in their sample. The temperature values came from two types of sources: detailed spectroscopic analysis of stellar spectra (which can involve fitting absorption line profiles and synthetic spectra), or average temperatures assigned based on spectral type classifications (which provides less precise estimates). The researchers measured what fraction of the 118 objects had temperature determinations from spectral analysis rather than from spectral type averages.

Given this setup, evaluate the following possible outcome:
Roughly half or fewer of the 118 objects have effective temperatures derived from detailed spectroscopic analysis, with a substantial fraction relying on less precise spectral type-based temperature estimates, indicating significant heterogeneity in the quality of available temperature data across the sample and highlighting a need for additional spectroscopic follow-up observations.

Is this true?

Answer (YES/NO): NO